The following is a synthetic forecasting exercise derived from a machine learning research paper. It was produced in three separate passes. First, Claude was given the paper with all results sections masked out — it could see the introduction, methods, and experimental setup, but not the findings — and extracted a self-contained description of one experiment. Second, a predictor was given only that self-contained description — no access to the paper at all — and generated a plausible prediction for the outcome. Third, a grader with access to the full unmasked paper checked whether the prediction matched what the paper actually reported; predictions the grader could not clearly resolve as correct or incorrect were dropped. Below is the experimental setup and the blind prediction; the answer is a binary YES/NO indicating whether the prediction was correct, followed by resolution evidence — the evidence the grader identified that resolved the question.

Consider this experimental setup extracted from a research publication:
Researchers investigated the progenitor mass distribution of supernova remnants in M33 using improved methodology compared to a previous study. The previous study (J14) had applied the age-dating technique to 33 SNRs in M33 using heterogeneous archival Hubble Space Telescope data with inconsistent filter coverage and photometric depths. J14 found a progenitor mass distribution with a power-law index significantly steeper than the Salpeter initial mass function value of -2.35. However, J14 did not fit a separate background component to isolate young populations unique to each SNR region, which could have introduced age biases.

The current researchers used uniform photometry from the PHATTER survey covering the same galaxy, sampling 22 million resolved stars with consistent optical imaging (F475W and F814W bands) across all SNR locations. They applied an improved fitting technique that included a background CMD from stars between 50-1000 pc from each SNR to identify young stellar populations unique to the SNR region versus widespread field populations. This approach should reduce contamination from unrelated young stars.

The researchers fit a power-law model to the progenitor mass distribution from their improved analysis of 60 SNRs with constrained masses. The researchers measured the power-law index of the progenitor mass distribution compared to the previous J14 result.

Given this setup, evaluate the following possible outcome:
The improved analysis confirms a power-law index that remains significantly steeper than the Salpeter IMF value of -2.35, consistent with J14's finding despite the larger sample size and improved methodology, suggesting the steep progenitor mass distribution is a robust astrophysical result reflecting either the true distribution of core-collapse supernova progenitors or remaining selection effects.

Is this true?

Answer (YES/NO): NO